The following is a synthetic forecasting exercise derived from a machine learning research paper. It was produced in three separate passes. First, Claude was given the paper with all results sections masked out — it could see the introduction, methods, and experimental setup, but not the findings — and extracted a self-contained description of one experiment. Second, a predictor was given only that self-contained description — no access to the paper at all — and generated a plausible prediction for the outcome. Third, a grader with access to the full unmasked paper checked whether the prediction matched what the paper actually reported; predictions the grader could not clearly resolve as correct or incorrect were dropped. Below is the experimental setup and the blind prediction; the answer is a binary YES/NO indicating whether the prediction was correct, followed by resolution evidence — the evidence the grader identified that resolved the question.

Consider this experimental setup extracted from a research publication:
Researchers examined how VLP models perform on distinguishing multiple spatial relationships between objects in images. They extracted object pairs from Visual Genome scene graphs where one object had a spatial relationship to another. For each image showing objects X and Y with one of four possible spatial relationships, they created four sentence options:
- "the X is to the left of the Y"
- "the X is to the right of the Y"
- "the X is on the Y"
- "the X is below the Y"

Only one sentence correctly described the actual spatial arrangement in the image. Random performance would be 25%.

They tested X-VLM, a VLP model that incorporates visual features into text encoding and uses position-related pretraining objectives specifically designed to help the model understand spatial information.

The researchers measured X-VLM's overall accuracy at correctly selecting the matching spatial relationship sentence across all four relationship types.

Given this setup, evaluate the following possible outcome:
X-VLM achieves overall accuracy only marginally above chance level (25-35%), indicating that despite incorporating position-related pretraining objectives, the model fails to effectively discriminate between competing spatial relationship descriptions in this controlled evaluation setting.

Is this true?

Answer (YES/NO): YES